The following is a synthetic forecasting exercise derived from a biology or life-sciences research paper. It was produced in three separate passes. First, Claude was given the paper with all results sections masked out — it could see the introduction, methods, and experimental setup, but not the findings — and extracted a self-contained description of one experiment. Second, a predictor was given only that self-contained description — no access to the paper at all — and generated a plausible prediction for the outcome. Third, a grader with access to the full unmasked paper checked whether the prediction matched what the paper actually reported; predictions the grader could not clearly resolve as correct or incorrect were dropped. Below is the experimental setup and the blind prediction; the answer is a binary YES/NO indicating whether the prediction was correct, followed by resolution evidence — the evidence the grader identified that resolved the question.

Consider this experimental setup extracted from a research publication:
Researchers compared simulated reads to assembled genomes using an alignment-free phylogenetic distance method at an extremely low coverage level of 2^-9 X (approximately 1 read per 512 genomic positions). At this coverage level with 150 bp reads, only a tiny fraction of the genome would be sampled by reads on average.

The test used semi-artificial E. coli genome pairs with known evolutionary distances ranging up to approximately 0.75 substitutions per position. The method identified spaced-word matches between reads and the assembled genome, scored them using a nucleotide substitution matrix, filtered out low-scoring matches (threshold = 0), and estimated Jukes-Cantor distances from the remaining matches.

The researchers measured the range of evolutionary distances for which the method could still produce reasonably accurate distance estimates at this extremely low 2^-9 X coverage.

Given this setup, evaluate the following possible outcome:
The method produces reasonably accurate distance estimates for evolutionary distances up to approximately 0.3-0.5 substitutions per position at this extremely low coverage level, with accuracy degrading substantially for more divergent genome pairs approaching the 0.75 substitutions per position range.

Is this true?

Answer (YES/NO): YES